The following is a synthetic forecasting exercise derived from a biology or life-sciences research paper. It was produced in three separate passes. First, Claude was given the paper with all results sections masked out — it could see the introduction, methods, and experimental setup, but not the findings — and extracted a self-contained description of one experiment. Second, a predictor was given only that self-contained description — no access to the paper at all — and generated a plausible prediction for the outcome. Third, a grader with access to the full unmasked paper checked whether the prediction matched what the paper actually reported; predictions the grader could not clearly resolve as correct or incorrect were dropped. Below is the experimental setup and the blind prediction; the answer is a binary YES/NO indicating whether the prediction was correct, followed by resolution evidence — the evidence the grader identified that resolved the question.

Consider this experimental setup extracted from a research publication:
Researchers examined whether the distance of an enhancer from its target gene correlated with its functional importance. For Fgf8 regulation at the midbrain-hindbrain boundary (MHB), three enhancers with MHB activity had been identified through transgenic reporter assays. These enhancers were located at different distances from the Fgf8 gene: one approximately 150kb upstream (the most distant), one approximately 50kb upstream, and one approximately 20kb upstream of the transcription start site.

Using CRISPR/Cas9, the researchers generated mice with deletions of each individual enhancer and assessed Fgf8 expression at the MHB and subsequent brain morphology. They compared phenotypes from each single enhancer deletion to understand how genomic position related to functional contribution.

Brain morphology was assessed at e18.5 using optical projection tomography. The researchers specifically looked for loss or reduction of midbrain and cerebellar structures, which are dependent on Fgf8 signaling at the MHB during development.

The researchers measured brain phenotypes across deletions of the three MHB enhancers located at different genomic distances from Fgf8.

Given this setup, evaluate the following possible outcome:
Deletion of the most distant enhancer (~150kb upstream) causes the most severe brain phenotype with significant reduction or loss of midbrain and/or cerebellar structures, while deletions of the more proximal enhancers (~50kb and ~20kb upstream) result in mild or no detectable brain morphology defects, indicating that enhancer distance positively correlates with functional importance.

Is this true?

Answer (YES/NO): YES